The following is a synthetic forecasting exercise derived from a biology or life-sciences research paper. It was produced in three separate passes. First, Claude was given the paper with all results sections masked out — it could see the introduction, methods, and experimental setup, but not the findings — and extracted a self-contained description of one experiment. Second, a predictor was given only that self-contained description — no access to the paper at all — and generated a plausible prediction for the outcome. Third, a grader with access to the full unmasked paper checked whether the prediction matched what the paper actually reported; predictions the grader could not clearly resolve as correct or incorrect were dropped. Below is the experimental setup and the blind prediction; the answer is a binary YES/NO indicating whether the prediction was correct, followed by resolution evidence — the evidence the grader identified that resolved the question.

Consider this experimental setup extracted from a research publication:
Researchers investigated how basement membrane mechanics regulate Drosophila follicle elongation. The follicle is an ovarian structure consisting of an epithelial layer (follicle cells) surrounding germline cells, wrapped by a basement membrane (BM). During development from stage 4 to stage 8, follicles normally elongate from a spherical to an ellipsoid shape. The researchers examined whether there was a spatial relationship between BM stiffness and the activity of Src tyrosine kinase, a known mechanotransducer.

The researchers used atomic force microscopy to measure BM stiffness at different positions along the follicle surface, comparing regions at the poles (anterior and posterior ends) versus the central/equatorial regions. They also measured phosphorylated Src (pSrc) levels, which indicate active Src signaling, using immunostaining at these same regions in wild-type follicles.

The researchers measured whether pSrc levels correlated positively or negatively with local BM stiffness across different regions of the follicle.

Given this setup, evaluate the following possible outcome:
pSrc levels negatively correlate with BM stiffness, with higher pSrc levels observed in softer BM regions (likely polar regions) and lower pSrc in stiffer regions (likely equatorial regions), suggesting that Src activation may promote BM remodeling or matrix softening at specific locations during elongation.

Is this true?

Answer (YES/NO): YES